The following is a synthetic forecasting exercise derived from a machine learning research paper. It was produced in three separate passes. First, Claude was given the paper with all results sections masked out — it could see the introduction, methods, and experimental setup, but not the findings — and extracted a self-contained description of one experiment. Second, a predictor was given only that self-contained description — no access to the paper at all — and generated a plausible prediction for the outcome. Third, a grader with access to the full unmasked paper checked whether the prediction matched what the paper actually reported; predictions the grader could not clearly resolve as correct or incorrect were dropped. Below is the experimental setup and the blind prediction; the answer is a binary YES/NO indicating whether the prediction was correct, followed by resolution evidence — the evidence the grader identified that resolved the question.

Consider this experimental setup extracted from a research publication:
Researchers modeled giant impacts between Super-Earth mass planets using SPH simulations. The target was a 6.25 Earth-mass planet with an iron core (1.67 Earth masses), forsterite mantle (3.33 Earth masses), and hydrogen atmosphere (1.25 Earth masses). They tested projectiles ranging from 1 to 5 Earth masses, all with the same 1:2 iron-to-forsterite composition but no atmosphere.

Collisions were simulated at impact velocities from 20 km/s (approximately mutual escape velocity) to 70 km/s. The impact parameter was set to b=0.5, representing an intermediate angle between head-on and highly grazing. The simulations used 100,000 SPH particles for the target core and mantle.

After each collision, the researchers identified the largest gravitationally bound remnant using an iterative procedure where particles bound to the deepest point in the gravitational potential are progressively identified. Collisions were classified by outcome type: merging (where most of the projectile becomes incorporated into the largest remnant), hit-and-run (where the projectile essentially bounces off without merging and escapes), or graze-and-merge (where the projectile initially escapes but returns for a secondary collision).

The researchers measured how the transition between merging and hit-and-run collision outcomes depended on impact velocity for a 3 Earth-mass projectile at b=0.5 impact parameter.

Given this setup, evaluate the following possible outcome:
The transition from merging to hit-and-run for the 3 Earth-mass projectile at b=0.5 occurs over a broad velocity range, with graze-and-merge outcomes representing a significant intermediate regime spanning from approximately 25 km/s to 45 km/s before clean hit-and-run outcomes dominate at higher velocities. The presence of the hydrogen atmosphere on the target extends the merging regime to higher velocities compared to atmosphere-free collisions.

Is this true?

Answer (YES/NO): NO